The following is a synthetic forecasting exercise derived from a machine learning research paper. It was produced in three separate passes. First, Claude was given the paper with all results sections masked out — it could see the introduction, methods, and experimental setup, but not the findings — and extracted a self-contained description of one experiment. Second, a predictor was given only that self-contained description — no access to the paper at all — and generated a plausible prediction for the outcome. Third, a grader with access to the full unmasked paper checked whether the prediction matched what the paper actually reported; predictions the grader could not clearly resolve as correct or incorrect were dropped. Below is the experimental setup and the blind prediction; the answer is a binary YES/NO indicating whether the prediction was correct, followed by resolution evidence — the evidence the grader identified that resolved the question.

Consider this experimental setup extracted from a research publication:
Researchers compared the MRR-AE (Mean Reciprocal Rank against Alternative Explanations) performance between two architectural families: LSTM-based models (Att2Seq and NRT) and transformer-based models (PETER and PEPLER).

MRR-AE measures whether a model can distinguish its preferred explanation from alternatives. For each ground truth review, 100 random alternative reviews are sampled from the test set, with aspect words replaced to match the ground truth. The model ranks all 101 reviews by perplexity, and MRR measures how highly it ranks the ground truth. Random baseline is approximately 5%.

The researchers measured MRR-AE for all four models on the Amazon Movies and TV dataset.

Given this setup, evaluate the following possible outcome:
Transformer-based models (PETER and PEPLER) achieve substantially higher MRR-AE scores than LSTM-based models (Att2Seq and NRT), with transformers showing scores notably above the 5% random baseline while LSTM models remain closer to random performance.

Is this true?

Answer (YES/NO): NO